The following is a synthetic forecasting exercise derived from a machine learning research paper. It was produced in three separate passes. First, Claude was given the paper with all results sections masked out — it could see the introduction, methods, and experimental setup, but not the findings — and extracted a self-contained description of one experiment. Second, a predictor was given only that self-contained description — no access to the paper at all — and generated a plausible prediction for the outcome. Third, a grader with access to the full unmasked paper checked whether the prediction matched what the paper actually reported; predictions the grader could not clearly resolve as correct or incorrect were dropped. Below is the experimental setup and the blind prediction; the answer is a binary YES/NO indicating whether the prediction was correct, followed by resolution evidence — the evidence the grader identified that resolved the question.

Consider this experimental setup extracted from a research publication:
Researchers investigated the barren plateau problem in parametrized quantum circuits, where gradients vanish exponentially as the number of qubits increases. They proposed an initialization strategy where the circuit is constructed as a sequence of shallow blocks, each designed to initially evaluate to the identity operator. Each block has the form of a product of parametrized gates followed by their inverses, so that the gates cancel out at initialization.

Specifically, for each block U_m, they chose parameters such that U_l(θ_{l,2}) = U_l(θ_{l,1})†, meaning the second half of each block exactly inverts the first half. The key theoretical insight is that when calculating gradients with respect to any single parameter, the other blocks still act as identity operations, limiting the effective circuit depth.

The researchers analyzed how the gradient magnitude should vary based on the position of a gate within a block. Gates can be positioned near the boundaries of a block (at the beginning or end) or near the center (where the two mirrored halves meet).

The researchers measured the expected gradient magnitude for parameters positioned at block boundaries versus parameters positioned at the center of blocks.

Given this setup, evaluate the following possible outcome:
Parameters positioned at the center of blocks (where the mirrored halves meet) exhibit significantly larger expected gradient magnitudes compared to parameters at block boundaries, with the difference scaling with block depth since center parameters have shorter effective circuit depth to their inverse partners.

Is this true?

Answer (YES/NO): NO